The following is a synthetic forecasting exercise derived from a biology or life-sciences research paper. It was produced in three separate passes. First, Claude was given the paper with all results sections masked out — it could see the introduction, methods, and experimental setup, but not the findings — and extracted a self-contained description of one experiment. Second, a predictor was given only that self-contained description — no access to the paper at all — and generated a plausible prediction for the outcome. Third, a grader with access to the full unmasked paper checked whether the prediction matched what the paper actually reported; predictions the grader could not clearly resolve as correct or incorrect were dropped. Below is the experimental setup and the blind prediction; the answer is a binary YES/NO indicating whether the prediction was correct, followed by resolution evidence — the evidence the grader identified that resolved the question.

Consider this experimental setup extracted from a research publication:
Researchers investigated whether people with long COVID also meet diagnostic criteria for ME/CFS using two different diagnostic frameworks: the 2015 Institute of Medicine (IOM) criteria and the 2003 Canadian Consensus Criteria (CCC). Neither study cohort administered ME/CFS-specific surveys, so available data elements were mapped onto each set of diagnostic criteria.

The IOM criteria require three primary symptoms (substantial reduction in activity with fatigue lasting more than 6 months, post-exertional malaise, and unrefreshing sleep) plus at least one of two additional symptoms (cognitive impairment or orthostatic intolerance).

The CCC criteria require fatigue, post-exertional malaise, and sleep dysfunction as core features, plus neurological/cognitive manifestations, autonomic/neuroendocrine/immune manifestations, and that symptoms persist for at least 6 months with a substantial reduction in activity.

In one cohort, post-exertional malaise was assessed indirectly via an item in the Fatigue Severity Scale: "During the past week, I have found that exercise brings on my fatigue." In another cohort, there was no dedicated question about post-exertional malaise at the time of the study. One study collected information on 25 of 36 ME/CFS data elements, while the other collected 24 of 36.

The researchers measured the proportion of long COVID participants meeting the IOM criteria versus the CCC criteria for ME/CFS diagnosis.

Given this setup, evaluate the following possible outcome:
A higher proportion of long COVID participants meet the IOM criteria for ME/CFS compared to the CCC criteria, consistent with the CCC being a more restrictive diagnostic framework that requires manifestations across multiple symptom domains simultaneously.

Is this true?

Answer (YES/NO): YES